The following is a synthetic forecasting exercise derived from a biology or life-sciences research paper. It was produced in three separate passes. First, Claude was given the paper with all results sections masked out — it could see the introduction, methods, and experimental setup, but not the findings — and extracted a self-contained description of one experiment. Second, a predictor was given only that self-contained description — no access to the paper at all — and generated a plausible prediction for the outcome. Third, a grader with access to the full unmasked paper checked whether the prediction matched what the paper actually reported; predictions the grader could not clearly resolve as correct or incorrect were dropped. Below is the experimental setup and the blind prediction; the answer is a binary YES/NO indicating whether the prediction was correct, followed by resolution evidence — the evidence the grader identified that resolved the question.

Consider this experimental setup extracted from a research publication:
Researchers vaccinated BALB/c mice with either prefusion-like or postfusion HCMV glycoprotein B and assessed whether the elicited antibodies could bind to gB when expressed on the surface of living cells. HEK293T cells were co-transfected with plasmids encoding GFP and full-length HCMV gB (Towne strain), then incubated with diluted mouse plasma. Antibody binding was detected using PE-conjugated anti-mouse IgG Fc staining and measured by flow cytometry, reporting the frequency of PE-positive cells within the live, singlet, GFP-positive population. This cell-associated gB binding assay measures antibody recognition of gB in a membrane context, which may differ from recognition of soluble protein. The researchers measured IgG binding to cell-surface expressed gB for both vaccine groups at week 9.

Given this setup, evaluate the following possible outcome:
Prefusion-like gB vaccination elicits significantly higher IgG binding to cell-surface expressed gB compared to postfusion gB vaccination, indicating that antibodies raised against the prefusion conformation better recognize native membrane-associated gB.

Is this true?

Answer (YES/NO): NO